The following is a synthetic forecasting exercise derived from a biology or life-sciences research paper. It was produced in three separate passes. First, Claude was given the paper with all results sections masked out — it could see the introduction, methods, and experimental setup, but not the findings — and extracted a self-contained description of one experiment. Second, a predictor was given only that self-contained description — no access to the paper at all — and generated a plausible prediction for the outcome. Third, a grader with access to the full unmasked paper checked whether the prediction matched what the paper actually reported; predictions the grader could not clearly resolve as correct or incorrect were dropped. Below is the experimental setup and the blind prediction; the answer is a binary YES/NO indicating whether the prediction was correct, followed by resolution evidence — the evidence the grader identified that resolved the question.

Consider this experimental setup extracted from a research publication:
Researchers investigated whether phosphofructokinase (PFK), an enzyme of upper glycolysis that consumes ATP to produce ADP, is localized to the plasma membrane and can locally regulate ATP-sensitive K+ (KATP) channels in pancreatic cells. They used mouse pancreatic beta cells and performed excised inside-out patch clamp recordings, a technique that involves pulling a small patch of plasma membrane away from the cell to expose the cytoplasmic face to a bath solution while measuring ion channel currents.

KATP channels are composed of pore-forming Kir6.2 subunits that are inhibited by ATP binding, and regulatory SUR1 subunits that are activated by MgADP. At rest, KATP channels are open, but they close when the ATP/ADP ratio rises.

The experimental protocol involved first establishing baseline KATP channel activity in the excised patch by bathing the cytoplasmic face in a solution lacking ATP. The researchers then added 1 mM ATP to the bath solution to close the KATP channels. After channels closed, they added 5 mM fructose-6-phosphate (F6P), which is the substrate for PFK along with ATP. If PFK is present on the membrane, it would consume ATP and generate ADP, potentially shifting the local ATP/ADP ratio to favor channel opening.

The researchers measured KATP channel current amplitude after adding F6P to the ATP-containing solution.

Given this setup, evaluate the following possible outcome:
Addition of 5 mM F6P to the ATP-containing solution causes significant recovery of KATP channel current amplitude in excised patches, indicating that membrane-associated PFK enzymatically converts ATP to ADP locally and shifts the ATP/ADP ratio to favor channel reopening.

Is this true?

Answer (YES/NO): YES